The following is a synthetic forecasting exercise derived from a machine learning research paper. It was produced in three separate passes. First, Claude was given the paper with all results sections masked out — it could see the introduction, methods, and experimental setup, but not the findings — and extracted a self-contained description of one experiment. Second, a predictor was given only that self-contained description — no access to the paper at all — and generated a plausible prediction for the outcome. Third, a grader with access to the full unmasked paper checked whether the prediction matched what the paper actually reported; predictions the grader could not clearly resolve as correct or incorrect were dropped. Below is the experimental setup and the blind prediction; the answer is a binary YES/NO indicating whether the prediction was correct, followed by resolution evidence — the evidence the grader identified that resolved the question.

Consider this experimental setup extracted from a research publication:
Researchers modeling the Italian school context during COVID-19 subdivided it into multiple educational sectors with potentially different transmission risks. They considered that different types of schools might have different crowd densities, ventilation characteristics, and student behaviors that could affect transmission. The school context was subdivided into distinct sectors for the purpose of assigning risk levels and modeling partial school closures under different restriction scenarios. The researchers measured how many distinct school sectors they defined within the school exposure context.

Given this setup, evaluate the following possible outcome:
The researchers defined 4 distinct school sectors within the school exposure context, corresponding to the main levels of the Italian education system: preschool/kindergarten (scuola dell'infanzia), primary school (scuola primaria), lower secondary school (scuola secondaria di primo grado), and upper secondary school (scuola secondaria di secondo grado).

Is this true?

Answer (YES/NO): NO